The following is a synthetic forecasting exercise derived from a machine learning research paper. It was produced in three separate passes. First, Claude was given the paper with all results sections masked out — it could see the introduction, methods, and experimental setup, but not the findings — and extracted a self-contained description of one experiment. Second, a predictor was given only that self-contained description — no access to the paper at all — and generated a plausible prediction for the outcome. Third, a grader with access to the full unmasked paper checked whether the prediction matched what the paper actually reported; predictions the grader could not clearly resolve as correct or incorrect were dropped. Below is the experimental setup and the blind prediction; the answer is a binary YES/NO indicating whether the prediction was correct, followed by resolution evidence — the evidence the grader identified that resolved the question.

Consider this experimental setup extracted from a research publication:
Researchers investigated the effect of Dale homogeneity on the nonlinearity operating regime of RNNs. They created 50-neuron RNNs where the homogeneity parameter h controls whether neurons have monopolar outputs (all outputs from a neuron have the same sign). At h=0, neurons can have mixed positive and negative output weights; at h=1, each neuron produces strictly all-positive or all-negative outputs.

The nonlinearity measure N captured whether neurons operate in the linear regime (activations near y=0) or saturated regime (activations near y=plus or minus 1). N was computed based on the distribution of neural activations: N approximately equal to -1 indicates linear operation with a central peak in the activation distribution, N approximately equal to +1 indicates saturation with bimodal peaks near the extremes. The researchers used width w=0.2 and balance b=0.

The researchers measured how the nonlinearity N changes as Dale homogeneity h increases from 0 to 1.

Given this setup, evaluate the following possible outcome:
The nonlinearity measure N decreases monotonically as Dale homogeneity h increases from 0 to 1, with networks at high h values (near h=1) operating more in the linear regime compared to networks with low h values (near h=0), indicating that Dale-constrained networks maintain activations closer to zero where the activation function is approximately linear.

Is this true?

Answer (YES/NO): NO